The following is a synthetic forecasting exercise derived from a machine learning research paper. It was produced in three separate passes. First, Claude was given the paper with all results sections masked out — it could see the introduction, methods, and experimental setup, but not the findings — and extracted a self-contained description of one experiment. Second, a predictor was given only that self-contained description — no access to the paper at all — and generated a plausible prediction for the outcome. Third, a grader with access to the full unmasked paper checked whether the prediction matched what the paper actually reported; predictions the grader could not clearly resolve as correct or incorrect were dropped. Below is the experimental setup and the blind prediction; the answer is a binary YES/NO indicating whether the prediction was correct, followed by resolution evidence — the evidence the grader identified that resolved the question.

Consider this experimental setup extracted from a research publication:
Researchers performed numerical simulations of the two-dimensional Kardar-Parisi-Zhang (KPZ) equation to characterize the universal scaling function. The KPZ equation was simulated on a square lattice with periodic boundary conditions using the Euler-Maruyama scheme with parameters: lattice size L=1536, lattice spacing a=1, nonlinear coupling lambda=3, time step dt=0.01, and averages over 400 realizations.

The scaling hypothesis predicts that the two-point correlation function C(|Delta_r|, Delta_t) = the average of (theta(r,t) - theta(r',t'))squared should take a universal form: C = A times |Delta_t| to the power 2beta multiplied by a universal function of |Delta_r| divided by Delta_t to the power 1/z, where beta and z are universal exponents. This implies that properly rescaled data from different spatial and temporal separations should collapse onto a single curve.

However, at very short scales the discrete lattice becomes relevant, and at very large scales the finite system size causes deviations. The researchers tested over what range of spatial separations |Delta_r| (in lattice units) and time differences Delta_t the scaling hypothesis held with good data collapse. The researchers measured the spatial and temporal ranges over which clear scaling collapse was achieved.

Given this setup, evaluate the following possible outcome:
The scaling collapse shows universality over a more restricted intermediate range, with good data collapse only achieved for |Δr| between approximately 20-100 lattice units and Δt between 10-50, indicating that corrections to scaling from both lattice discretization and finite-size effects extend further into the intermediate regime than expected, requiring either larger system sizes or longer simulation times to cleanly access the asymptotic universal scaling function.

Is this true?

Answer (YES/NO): NO